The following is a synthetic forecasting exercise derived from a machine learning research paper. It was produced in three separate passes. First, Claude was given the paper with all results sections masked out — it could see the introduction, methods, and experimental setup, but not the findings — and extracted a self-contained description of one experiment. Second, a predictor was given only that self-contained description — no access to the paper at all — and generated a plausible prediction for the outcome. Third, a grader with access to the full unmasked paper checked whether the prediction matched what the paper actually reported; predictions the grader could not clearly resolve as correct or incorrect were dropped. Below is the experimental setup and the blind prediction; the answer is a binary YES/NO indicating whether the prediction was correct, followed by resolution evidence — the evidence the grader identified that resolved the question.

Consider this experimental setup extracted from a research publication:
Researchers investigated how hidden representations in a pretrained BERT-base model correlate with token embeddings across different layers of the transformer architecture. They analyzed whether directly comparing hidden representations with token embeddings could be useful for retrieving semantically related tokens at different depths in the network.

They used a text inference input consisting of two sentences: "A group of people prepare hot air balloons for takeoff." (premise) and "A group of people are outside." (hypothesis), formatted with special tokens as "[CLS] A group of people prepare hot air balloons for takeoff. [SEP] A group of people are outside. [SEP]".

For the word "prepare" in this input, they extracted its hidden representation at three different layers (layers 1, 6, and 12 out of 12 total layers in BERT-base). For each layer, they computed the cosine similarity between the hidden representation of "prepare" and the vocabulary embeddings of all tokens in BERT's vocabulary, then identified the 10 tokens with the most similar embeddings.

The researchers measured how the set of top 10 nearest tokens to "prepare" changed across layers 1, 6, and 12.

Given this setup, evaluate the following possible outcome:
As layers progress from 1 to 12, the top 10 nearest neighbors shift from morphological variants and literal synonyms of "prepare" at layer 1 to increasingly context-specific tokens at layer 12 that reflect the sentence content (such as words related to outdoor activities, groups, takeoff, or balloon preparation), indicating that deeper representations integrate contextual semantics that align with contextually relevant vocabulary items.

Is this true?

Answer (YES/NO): NO